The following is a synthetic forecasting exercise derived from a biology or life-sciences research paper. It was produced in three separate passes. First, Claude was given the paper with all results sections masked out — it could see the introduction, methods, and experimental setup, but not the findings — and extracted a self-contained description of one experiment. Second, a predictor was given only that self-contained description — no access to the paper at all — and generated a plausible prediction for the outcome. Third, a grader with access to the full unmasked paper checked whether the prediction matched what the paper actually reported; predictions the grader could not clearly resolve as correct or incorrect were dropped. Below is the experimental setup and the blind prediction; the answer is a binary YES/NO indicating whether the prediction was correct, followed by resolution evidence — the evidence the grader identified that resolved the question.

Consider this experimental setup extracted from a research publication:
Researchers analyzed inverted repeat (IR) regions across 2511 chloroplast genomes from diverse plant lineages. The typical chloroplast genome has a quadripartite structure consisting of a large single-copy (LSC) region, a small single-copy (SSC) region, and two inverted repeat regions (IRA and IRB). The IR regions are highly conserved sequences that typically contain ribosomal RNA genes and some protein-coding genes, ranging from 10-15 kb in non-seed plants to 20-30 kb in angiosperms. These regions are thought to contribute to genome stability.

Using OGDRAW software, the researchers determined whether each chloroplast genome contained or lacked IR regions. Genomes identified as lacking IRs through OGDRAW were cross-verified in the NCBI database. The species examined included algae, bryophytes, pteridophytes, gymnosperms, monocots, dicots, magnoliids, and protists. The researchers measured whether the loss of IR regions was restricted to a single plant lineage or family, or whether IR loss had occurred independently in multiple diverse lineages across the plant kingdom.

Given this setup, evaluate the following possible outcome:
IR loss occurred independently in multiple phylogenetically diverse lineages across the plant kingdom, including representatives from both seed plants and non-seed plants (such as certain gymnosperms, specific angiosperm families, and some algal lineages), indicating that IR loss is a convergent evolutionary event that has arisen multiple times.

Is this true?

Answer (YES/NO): YES